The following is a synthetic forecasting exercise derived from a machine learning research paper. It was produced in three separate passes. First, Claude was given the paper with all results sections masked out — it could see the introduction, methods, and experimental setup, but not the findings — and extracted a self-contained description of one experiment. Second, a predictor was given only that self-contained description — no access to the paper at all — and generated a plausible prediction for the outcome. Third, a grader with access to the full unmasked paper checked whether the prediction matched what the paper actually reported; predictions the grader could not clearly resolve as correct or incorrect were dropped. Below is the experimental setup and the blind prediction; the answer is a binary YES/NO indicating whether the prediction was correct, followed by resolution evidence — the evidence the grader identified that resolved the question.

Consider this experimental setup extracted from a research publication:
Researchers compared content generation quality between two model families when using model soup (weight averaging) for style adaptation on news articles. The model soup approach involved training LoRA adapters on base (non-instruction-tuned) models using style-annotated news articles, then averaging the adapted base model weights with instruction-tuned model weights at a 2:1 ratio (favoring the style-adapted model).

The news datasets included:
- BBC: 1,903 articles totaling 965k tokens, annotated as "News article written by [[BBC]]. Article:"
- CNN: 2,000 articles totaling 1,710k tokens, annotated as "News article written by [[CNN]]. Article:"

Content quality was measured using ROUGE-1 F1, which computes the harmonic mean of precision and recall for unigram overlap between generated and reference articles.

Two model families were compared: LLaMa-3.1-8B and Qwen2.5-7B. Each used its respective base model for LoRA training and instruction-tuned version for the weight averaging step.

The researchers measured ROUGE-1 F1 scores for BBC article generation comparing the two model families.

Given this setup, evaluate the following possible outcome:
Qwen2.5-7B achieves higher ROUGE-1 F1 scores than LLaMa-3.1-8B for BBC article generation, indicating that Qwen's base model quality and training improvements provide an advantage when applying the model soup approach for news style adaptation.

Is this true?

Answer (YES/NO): NO